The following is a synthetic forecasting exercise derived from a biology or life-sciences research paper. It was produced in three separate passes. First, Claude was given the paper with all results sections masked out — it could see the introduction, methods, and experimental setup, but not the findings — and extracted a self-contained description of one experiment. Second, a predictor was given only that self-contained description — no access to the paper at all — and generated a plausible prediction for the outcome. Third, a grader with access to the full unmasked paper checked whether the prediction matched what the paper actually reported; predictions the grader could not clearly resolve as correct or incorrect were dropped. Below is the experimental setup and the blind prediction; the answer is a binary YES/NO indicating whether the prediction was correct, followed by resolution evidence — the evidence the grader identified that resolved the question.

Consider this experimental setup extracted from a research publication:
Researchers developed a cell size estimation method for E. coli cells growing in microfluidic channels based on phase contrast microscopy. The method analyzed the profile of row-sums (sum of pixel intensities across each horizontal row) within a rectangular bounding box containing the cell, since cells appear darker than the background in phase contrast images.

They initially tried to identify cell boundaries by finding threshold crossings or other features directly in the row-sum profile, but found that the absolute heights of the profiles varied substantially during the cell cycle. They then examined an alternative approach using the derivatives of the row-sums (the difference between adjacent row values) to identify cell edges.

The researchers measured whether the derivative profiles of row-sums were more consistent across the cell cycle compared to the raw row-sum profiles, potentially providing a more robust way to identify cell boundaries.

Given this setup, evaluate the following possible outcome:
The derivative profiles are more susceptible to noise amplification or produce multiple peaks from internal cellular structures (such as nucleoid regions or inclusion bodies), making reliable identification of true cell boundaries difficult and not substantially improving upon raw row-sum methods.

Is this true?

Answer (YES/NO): NO